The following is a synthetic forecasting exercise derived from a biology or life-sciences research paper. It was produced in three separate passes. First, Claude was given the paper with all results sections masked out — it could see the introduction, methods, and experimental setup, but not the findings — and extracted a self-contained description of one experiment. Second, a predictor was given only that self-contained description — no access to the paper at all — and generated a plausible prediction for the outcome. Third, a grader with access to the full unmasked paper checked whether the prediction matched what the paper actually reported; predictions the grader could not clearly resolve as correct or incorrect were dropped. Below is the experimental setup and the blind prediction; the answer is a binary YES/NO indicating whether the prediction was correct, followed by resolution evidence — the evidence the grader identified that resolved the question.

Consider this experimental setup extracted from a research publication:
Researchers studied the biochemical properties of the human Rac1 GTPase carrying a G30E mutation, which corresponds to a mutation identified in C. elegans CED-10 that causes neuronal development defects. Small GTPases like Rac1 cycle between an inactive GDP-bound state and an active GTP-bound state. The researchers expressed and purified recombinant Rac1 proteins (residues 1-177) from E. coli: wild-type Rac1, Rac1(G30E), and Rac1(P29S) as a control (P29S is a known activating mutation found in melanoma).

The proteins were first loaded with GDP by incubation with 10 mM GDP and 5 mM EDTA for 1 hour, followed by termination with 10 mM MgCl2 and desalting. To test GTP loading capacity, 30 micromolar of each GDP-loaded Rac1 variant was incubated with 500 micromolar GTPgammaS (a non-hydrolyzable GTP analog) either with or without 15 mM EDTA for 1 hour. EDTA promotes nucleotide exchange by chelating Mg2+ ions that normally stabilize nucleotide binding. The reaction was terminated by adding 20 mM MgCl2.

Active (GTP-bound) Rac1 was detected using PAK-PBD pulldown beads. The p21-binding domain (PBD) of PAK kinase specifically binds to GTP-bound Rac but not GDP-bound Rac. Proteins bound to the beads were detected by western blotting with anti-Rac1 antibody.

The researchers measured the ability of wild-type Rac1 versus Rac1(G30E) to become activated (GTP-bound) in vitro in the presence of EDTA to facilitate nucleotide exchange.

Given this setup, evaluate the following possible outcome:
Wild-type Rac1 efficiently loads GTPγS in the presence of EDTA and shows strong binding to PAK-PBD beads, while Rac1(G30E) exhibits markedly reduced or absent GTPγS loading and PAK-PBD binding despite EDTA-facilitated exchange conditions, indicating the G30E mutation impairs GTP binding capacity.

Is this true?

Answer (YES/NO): YES